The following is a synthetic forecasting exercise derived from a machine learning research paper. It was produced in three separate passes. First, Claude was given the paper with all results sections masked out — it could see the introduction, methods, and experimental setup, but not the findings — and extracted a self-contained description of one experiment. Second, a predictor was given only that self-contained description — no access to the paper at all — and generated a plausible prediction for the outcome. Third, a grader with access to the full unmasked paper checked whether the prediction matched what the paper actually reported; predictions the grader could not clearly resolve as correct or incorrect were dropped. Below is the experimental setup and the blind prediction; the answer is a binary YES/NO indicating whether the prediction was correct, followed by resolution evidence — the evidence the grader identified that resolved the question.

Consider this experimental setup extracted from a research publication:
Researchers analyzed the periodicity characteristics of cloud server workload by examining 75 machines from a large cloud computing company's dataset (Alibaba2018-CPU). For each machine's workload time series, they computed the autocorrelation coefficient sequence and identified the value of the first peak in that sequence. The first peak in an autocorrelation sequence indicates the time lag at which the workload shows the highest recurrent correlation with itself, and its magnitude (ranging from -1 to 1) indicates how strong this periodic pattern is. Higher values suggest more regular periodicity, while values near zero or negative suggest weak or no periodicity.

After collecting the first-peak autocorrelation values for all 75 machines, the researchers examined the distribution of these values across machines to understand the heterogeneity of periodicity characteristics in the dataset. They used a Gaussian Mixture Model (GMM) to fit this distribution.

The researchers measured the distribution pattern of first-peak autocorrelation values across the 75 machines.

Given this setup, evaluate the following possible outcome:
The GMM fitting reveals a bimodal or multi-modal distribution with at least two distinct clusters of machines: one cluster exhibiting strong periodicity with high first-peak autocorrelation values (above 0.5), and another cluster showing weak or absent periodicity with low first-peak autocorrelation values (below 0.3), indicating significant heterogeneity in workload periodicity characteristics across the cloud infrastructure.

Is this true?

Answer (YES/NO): YES